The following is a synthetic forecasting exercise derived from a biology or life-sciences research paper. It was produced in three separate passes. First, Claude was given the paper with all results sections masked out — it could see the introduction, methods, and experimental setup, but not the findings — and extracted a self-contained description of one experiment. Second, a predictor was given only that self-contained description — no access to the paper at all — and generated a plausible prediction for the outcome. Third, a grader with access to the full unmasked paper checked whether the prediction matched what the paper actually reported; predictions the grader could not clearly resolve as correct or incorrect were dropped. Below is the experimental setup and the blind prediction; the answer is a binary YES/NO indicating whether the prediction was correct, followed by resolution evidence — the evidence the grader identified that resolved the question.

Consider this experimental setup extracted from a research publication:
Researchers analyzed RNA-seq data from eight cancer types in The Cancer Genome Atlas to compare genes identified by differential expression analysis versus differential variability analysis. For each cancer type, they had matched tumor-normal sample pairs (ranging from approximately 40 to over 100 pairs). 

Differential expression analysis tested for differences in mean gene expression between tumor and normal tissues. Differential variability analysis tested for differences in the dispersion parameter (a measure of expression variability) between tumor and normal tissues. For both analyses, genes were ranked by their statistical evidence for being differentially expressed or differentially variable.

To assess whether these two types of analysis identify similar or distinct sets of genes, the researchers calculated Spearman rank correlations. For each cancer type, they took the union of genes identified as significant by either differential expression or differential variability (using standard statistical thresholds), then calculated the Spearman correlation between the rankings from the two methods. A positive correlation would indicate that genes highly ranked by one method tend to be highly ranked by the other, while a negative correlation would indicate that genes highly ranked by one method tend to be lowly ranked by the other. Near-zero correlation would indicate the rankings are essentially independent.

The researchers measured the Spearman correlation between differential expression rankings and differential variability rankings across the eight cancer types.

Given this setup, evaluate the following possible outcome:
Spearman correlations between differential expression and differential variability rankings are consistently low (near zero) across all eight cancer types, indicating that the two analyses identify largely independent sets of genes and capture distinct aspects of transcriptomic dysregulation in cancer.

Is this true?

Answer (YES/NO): NO